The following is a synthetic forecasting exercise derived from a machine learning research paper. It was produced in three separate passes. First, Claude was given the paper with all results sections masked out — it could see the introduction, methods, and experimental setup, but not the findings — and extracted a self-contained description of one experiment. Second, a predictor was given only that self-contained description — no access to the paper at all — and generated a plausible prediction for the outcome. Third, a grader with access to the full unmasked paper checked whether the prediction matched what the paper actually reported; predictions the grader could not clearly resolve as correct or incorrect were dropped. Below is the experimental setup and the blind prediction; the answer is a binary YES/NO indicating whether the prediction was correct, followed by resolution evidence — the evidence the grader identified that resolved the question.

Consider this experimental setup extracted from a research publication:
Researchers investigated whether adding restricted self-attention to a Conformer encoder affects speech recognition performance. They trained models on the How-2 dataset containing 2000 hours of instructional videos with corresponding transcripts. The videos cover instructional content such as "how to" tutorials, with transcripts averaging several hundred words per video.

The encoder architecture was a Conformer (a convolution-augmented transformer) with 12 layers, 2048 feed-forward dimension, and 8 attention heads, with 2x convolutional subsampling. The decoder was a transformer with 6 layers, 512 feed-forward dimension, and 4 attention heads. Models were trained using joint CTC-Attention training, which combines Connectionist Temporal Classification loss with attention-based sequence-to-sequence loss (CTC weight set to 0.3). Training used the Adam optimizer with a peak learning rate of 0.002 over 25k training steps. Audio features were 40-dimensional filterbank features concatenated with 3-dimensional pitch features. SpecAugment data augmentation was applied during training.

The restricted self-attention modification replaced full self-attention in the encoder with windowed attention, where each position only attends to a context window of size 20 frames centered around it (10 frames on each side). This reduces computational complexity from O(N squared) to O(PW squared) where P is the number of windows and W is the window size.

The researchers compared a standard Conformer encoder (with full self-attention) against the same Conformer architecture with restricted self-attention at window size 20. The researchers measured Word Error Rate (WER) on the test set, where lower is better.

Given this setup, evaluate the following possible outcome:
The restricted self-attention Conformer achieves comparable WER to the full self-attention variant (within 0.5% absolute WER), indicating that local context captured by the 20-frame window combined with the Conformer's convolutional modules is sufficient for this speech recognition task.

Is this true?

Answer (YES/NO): YES